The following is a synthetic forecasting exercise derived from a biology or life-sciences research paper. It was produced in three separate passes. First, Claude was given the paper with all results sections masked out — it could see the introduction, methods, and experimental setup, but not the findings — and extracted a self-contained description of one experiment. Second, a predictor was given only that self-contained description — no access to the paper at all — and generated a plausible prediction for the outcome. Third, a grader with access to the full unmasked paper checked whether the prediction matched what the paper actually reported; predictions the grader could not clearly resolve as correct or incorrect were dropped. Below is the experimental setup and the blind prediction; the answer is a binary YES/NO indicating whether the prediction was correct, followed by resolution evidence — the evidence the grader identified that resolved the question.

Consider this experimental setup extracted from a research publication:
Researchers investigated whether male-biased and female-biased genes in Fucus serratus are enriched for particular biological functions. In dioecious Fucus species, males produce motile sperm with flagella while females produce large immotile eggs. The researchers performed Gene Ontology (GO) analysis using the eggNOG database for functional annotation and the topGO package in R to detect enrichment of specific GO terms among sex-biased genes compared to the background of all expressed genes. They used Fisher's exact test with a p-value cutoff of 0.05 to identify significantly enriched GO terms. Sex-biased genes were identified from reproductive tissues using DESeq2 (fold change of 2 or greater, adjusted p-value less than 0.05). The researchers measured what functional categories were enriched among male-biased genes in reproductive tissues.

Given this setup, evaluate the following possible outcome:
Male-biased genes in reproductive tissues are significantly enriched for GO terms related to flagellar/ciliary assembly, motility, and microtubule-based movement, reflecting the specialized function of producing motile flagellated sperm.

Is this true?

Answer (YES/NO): YES